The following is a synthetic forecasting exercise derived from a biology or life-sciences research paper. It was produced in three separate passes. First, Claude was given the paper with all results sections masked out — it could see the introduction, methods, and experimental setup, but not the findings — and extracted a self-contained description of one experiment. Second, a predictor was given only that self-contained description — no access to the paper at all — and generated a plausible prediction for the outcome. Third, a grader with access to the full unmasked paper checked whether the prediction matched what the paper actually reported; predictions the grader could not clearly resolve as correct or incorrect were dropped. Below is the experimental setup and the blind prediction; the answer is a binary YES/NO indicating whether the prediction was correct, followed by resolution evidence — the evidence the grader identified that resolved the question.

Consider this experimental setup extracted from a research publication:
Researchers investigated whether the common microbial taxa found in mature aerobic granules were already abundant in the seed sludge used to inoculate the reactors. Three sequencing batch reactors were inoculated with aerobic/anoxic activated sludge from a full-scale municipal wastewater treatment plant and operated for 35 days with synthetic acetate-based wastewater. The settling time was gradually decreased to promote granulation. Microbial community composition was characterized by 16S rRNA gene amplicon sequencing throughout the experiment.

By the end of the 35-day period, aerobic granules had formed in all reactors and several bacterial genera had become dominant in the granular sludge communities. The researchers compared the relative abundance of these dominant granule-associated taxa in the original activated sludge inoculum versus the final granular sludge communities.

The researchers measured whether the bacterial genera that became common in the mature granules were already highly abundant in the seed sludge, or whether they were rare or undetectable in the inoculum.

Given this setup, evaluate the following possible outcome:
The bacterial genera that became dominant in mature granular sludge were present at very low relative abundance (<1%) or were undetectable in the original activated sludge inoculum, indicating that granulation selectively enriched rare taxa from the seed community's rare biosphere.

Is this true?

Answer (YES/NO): YES